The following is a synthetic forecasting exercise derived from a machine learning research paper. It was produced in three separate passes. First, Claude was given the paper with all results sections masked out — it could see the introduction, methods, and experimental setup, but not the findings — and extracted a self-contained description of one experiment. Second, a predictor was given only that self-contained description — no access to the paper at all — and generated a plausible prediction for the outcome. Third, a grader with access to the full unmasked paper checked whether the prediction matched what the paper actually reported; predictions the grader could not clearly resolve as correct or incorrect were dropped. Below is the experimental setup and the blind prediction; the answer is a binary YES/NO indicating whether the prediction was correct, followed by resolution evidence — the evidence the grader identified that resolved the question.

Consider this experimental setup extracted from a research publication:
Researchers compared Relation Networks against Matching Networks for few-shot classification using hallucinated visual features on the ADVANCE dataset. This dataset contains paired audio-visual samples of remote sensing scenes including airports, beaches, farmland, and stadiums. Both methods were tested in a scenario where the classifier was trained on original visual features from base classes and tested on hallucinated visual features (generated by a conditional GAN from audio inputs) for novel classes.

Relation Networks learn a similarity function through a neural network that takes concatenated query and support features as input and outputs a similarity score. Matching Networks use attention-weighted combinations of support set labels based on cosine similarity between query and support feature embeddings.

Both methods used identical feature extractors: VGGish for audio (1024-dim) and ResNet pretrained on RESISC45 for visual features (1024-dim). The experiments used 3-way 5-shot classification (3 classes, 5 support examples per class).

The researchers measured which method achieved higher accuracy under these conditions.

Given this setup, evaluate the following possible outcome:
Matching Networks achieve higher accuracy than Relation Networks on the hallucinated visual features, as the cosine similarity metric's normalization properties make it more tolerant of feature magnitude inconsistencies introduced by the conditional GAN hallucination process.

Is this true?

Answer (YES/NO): YES